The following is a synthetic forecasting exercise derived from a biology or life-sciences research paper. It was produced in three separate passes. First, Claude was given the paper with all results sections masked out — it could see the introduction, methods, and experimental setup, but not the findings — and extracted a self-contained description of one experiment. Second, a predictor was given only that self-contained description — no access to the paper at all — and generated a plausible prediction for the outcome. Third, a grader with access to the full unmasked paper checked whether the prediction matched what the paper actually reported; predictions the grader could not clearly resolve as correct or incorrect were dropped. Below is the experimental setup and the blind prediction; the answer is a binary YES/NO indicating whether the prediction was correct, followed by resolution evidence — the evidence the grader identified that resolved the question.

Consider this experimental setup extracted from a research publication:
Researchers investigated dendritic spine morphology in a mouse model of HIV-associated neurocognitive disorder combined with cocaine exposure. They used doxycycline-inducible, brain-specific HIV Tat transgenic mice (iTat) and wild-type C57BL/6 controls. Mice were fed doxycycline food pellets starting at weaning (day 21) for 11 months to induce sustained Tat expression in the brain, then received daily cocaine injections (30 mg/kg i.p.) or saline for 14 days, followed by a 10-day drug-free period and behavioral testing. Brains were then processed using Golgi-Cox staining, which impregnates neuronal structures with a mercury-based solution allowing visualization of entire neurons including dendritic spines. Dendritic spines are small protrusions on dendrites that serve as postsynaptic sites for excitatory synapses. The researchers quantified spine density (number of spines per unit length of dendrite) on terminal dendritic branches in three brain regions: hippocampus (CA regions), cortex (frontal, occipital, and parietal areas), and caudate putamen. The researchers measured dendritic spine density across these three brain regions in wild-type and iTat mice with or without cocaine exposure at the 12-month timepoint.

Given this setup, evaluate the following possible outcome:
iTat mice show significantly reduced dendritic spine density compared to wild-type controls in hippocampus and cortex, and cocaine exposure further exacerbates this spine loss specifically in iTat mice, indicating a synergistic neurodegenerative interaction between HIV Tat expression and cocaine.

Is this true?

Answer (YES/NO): NO